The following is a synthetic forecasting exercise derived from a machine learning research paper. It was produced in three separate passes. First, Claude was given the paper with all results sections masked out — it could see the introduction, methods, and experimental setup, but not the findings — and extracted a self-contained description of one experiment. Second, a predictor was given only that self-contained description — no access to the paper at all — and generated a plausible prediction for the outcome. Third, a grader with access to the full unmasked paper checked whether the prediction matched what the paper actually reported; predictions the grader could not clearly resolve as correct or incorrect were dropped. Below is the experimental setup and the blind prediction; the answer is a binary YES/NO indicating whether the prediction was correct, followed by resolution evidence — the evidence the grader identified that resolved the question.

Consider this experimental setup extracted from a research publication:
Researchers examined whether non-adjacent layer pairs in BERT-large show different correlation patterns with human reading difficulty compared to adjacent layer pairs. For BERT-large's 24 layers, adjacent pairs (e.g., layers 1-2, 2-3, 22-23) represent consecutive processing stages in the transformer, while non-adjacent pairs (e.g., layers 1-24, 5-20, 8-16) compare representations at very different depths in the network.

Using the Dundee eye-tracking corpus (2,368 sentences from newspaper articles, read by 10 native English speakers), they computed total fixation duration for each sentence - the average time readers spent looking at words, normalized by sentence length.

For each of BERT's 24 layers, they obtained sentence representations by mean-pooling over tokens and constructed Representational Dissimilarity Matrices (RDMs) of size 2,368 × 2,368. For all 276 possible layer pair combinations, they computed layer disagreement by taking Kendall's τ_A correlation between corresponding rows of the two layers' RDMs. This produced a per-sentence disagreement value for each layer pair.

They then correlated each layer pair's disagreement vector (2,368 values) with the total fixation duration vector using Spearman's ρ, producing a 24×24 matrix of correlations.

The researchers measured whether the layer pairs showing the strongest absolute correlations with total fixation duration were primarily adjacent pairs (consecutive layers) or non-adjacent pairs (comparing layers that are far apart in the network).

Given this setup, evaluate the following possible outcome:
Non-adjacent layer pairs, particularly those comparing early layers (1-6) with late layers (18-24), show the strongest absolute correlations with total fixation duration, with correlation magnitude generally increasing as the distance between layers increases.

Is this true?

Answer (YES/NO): NO